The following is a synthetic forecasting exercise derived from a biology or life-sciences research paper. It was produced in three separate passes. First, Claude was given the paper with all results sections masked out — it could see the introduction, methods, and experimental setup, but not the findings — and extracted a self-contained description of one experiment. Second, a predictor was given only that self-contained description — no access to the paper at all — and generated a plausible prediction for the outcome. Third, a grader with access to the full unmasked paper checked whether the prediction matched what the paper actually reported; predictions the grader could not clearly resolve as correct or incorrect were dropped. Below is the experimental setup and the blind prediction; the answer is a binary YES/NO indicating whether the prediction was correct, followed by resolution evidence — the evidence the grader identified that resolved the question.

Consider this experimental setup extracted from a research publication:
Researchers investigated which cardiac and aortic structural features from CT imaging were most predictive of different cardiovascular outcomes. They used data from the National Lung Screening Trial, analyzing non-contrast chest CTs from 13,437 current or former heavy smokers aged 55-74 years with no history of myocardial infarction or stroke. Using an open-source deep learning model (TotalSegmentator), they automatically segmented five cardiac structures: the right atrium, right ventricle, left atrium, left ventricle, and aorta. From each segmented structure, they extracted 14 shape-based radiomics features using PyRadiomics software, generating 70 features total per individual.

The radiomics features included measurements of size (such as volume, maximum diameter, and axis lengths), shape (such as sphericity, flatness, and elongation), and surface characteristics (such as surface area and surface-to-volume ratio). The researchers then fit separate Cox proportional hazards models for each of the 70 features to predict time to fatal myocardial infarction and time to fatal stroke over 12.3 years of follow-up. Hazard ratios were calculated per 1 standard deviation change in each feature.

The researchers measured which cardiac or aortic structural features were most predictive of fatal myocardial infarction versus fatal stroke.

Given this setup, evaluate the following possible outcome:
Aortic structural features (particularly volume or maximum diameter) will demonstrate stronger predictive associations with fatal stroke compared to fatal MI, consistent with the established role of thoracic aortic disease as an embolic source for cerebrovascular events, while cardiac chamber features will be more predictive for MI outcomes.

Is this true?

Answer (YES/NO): NO